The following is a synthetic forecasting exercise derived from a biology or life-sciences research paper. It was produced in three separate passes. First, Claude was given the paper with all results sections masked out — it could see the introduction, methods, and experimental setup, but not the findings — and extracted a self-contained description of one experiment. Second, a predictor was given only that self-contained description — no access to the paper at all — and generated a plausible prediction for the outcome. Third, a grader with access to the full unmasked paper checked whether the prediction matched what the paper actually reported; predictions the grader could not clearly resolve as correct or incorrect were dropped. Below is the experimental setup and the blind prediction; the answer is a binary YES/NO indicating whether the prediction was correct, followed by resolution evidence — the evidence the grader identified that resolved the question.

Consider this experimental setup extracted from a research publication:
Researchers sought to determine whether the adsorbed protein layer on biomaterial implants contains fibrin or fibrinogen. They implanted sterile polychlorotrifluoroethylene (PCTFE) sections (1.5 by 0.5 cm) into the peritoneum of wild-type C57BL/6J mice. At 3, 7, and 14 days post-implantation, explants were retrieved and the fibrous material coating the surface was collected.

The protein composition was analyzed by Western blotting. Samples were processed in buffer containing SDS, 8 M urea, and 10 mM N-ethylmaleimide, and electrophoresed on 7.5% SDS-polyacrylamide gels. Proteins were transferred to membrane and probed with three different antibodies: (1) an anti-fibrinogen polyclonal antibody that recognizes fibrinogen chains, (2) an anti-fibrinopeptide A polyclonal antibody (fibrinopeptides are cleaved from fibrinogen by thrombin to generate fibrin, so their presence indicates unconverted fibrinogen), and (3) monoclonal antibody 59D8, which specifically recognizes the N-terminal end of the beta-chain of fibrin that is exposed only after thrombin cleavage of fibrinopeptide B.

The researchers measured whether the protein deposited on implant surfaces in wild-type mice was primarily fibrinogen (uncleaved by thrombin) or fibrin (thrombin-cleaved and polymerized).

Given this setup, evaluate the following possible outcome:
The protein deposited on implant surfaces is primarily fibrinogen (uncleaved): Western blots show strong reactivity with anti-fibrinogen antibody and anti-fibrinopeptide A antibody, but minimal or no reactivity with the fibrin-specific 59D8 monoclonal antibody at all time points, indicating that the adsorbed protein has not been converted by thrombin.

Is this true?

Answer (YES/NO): NO